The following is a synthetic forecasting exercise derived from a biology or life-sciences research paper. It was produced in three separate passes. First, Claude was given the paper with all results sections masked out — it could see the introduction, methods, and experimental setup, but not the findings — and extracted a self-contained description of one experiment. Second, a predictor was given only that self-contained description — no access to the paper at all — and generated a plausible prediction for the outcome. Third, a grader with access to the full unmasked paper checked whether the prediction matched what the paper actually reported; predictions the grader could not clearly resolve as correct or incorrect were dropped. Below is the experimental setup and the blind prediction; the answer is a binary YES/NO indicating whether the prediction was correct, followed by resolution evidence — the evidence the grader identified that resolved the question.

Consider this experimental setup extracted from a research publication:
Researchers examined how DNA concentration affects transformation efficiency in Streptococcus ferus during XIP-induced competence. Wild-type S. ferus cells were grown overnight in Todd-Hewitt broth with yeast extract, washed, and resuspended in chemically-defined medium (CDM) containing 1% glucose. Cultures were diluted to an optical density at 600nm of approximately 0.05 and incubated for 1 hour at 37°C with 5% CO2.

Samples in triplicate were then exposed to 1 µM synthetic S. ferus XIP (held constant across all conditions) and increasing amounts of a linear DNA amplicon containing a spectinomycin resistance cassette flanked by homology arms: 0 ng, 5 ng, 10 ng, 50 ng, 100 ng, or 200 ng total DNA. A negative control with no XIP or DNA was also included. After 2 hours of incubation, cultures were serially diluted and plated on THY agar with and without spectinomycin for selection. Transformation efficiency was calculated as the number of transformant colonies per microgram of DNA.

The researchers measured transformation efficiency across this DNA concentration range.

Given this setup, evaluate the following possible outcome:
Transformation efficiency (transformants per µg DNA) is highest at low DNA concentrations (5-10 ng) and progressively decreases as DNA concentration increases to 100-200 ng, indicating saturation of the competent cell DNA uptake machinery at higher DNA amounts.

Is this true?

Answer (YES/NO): NO